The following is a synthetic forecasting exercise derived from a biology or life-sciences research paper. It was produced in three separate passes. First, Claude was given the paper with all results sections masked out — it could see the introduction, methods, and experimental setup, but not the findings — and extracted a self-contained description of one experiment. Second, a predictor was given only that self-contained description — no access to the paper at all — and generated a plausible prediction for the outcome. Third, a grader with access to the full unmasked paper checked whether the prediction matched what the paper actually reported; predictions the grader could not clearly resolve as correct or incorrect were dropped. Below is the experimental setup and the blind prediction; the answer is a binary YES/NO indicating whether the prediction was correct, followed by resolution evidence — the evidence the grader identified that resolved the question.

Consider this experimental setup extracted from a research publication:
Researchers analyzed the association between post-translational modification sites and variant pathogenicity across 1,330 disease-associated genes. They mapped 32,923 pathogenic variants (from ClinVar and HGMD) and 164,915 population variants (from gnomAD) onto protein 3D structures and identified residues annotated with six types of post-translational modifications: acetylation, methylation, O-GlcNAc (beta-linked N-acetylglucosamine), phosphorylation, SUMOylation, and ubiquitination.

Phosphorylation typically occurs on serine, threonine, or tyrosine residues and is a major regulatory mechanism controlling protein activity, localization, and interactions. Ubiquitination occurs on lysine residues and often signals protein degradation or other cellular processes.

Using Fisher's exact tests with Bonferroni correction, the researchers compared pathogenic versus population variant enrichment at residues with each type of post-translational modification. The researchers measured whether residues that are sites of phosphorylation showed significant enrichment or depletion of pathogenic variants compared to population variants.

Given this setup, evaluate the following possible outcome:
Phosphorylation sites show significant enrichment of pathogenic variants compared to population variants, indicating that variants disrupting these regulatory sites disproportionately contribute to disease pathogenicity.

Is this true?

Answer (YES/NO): YES